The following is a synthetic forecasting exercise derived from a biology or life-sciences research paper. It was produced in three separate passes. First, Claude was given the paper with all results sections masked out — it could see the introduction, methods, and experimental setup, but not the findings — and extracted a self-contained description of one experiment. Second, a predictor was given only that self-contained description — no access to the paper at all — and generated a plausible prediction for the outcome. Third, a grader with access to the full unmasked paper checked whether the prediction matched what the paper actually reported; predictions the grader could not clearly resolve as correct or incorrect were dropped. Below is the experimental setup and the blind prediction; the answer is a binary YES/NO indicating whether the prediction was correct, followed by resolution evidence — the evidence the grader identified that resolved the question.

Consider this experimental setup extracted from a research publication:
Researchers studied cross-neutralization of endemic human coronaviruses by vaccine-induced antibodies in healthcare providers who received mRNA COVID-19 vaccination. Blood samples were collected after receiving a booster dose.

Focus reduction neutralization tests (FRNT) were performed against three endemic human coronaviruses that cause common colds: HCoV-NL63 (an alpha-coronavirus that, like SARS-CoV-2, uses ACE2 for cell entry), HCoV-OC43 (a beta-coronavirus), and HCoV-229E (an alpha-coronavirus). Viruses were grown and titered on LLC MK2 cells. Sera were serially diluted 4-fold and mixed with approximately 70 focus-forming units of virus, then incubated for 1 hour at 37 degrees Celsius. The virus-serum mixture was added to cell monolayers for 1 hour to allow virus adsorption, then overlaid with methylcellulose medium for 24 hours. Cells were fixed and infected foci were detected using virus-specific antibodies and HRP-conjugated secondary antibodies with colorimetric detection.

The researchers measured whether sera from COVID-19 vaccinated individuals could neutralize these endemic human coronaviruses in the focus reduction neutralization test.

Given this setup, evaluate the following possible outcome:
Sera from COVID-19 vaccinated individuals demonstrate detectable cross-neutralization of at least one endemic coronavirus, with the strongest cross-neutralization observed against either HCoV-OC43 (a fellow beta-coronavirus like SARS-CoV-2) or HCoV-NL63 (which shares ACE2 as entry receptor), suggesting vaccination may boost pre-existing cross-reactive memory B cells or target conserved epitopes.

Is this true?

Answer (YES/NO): NO